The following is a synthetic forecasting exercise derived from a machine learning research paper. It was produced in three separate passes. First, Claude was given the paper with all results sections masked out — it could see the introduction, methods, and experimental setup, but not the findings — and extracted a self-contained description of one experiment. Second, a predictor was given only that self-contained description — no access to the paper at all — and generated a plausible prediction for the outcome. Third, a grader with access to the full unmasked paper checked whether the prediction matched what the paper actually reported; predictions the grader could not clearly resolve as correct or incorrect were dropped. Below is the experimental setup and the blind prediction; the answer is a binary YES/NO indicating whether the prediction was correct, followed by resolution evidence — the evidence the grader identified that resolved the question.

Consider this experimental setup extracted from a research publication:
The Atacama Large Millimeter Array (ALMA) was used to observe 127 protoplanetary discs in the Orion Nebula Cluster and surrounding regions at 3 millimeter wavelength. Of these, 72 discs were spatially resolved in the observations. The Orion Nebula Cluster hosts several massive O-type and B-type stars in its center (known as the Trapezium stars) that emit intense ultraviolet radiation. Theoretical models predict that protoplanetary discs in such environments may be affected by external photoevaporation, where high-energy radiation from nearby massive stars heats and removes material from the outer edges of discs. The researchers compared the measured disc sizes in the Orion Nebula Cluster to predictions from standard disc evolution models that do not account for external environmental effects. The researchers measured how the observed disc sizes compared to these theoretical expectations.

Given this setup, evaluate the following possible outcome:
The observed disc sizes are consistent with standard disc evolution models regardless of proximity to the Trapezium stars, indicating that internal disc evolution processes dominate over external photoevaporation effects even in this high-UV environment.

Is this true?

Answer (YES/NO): NO